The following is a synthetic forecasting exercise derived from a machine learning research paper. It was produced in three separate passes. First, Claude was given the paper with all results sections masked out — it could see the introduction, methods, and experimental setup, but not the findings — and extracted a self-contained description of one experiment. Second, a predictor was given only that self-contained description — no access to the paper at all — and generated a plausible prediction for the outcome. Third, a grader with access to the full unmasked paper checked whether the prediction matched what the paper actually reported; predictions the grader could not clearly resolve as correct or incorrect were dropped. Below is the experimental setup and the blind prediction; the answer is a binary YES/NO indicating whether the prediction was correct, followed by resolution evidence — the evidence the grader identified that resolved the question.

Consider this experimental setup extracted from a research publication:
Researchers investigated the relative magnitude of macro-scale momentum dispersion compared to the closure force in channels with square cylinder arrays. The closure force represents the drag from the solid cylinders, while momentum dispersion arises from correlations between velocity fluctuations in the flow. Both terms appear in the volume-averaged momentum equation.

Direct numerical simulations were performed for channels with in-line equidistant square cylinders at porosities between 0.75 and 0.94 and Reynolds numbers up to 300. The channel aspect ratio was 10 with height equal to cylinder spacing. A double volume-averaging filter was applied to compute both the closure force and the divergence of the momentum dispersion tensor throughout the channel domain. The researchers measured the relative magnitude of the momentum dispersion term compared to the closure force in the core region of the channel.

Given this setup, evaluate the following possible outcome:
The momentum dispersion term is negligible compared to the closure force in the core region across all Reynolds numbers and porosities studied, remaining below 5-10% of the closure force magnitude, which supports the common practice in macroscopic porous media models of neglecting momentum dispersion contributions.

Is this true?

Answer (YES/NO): YES